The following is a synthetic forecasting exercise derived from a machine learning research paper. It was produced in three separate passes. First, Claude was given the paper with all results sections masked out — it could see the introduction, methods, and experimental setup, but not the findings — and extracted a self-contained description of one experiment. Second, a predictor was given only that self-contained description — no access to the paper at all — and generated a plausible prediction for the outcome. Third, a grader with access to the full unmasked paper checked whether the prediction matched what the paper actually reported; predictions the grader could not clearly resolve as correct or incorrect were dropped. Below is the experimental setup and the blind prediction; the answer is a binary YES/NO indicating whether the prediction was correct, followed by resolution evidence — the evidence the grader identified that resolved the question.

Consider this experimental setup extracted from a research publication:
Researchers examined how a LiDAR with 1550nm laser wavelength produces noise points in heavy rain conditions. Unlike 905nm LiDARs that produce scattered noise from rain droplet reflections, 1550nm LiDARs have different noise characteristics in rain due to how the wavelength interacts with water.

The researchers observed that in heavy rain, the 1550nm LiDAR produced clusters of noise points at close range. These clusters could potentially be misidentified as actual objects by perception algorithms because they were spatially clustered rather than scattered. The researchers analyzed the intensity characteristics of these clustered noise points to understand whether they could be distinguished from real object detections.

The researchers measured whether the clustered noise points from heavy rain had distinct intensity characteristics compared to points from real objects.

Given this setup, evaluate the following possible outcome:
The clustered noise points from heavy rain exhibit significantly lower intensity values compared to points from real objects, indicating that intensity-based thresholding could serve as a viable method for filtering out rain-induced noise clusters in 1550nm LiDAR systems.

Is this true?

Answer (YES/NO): YES